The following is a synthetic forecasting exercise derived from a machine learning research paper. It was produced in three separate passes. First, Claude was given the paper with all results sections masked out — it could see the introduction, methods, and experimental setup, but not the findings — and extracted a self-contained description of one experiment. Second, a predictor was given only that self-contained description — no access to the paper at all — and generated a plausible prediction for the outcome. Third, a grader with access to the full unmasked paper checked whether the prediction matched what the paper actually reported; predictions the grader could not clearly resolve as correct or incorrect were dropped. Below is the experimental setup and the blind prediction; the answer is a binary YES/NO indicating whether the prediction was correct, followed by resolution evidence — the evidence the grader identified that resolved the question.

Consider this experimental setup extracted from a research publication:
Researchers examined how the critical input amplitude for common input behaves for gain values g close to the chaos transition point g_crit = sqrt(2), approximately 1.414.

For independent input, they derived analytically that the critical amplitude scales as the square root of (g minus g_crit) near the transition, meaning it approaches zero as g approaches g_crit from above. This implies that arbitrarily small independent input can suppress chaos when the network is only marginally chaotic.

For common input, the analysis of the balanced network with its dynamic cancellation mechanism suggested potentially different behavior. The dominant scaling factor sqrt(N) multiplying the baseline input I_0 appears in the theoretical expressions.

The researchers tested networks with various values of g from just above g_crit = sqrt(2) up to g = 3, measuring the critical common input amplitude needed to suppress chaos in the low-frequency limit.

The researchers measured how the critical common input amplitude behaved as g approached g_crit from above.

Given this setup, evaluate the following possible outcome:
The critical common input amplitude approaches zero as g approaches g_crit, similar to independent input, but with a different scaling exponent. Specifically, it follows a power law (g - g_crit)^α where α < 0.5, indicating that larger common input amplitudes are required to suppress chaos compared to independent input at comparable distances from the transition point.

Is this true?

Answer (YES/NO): NO